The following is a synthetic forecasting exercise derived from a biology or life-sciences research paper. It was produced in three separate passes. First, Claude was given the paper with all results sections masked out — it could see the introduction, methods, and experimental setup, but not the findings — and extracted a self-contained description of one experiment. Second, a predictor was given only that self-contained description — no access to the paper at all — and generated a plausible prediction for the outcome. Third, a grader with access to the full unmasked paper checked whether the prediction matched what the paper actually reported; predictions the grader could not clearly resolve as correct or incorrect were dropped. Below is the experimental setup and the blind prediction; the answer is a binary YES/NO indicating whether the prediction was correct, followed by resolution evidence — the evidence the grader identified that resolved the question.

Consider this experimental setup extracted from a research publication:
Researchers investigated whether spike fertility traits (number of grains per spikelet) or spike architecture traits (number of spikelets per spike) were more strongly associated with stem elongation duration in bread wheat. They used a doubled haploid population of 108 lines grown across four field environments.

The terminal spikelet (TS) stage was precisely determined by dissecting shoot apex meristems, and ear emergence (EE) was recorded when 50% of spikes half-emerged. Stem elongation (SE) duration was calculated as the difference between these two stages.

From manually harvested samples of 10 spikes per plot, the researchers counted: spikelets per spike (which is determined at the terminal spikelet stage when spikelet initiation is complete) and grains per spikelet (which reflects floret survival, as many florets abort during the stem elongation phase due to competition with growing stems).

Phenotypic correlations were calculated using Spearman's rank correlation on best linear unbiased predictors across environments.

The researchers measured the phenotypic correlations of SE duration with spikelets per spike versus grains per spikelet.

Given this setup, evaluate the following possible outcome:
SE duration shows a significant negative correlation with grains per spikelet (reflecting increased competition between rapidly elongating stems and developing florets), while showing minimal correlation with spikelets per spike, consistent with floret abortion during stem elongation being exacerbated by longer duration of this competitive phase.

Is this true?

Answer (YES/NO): NO